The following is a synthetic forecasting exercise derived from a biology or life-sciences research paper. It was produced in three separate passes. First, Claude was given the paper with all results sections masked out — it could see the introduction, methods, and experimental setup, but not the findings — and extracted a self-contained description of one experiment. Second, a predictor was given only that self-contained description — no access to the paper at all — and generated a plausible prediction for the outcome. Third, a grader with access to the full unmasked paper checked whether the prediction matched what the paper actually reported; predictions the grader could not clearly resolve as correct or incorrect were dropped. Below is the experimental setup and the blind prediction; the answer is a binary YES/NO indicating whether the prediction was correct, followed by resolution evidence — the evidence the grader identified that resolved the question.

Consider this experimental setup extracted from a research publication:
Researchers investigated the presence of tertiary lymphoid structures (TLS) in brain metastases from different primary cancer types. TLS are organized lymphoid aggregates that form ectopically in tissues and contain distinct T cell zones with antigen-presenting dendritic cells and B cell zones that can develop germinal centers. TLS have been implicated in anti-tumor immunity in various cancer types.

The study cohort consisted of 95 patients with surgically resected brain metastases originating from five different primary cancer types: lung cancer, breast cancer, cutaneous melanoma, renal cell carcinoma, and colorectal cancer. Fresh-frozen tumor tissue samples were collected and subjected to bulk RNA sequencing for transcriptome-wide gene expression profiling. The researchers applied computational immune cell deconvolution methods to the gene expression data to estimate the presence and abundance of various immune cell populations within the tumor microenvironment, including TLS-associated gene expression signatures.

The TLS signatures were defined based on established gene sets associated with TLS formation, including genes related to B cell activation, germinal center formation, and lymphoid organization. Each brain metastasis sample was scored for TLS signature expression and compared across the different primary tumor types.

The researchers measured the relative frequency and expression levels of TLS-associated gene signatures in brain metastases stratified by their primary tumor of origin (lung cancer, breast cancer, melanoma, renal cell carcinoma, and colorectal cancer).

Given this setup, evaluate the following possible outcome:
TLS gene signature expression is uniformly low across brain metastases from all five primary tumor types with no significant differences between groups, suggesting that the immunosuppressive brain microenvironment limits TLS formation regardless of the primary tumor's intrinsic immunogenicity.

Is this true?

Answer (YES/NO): NO